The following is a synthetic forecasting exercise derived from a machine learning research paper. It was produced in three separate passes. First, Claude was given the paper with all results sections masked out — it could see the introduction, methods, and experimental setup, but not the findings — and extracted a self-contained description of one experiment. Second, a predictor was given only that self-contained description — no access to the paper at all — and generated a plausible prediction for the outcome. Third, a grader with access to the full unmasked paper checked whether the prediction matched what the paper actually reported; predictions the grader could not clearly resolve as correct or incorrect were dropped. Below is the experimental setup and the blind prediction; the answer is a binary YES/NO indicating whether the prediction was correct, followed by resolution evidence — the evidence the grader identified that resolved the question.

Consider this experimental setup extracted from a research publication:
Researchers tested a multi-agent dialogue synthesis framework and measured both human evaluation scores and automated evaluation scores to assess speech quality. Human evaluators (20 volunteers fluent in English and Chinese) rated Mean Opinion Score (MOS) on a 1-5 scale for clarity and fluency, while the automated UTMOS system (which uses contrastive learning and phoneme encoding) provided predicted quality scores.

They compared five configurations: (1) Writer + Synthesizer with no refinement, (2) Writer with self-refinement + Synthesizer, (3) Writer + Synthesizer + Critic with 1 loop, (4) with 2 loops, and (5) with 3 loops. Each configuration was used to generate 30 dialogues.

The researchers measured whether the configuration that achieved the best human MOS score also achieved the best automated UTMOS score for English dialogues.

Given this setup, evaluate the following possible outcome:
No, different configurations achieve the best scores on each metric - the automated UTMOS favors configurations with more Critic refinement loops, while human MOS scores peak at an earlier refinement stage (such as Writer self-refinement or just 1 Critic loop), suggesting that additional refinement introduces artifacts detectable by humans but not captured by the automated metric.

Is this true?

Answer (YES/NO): NO